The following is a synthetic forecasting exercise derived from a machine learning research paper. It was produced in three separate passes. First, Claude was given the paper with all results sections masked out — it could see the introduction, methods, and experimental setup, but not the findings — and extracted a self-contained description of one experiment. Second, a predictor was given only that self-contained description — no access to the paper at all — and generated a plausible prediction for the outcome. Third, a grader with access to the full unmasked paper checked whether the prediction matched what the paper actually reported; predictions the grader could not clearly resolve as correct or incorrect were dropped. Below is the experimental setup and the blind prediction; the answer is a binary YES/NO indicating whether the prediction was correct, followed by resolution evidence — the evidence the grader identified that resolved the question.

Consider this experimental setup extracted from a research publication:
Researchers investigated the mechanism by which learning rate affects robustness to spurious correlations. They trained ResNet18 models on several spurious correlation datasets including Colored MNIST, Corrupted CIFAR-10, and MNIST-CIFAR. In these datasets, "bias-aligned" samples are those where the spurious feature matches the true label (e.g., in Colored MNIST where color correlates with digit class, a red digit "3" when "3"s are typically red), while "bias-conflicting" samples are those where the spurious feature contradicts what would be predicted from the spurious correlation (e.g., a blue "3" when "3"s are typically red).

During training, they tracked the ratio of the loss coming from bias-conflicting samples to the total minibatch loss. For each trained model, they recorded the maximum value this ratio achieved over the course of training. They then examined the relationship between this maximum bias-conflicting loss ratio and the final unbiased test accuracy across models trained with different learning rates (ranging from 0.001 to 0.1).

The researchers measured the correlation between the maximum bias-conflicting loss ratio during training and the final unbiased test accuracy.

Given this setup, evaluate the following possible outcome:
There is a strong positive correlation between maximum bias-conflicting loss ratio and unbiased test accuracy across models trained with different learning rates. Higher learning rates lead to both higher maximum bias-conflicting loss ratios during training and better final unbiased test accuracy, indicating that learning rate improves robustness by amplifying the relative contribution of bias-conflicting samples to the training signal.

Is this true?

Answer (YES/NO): YES